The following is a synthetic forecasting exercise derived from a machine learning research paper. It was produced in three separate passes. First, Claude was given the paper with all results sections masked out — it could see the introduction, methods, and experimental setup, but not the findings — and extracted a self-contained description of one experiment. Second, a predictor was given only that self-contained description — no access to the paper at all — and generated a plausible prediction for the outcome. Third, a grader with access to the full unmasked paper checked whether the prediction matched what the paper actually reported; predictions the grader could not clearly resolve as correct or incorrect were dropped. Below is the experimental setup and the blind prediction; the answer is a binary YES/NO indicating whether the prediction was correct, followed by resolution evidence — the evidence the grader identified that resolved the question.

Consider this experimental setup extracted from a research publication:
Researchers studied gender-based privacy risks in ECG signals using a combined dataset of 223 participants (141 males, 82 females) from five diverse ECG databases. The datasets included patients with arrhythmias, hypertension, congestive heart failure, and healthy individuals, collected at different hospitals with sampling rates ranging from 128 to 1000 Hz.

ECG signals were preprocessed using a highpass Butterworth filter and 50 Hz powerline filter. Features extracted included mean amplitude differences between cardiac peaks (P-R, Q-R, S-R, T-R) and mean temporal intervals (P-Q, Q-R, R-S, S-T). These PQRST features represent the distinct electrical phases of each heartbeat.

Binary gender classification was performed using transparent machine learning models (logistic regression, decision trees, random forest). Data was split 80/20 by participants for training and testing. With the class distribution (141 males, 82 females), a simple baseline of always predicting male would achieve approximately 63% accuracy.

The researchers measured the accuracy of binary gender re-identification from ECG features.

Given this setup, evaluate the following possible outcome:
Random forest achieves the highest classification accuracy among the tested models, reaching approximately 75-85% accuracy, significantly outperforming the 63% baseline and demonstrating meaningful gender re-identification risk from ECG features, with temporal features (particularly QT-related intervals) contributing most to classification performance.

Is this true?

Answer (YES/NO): NO